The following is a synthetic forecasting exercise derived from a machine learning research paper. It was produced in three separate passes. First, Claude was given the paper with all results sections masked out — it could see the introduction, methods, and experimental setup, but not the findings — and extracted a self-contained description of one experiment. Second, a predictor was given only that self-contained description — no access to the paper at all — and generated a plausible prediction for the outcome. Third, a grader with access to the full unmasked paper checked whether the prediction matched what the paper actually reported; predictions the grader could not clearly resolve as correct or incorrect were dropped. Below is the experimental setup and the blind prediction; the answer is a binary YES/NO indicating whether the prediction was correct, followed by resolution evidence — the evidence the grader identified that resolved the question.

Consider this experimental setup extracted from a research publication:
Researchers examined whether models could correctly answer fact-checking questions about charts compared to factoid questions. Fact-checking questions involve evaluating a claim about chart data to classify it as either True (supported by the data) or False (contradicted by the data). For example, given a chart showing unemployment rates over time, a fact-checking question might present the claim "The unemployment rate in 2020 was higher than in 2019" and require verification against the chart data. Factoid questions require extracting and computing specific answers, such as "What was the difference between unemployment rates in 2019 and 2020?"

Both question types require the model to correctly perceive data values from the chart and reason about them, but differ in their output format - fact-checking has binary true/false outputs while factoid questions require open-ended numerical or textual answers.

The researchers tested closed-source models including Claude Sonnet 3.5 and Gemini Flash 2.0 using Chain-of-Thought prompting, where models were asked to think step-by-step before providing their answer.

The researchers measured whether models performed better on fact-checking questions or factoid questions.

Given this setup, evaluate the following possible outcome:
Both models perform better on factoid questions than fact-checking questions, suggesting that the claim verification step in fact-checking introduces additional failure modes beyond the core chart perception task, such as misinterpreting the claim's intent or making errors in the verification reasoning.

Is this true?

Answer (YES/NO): NO